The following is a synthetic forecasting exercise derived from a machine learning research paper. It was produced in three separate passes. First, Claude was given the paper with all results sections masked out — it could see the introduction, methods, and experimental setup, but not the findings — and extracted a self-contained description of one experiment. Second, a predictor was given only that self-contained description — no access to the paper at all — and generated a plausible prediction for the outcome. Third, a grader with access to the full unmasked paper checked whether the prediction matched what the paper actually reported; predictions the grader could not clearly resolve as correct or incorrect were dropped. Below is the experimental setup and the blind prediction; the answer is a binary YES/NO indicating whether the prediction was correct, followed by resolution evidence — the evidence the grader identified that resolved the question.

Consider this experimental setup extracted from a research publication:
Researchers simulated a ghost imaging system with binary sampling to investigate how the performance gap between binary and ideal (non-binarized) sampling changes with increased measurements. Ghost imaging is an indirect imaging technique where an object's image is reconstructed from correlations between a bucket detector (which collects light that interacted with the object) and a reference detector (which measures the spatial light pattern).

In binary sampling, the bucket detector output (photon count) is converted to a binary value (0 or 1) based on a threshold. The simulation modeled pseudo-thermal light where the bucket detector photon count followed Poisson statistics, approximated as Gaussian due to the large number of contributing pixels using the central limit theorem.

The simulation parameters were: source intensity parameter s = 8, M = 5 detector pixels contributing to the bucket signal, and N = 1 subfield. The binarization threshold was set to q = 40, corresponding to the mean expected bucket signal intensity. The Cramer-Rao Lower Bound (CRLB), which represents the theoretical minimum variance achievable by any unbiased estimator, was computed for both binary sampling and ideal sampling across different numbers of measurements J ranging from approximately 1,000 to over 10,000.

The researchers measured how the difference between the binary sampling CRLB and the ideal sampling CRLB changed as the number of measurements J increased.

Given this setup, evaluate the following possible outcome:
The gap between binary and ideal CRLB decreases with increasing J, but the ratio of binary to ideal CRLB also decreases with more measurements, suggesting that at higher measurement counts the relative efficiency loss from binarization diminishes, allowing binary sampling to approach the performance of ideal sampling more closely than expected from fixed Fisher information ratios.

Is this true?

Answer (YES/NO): YES